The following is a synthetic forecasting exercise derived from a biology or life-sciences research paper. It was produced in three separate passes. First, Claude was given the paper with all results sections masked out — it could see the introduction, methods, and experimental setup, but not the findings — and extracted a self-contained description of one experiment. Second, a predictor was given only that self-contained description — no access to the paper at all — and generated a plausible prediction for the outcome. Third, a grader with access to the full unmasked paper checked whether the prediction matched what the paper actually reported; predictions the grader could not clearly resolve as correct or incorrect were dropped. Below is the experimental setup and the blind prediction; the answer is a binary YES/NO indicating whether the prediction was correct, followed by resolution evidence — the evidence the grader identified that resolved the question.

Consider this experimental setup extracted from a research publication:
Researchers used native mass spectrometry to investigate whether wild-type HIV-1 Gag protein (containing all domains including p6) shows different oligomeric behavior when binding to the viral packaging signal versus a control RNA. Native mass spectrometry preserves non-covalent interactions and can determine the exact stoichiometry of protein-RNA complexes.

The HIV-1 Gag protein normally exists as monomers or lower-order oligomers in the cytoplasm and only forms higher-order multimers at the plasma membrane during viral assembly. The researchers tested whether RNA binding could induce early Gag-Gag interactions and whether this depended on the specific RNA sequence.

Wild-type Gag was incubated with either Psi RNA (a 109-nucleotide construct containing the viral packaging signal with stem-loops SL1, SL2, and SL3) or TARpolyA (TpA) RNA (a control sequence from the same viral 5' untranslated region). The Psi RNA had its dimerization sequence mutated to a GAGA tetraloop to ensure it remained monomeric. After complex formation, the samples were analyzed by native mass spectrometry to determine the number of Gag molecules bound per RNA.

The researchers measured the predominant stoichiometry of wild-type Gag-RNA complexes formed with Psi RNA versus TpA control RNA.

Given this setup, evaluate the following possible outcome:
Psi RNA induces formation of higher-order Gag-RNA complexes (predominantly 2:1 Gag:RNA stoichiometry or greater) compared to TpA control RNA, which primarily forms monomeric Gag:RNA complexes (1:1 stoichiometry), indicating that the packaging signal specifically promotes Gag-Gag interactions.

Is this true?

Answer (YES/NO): YES